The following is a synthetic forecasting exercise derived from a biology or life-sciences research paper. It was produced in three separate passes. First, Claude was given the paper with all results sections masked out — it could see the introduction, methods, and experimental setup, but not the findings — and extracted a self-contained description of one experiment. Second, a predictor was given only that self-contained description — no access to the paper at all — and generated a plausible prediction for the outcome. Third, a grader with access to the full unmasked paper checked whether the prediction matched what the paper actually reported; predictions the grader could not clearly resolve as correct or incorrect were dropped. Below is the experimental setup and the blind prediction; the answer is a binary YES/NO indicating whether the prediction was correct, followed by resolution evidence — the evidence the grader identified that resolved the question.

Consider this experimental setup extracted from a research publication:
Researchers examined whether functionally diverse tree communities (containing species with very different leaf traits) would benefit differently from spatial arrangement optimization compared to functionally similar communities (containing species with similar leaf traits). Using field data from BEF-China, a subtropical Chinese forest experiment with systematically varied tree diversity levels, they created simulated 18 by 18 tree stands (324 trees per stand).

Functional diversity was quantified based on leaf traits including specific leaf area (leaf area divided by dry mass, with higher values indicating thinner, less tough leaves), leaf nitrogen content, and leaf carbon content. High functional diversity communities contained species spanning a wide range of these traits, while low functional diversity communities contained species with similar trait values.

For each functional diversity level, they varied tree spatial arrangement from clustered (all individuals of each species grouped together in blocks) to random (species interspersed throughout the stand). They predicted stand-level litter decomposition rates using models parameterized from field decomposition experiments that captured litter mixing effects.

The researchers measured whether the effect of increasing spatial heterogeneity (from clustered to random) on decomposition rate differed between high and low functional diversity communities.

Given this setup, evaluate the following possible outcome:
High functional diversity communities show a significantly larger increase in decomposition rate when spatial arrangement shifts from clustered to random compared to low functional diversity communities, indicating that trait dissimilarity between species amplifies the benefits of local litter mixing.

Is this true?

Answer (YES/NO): YES